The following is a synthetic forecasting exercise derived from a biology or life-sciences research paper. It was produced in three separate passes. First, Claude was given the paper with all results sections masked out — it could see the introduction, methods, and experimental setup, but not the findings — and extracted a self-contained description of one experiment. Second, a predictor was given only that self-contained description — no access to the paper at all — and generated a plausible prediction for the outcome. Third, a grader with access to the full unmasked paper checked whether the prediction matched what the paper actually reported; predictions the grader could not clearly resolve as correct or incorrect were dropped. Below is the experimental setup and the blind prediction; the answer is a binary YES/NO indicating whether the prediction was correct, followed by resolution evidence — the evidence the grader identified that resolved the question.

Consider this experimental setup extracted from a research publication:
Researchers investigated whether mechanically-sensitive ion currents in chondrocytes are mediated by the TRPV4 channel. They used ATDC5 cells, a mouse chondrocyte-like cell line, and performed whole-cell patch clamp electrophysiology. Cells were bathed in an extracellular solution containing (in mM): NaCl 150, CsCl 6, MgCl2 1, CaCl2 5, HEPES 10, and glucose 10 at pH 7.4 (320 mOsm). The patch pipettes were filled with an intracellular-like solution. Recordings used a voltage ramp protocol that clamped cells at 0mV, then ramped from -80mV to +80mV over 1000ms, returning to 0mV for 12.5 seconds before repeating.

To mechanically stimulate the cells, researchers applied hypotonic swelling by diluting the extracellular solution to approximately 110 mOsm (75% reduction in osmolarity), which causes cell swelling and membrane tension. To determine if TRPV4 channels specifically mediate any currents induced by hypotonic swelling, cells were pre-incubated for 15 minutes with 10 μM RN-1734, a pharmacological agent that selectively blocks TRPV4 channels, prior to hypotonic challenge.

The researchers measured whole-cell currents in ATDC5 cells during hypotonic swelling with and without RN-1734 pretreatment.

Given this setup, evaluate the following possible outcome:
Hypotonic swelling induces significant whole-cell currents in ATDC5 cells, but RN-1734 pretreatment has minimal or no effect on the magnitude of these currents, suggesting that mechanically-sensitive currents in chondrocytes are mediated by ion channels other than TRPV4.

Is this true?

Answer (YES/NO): NO